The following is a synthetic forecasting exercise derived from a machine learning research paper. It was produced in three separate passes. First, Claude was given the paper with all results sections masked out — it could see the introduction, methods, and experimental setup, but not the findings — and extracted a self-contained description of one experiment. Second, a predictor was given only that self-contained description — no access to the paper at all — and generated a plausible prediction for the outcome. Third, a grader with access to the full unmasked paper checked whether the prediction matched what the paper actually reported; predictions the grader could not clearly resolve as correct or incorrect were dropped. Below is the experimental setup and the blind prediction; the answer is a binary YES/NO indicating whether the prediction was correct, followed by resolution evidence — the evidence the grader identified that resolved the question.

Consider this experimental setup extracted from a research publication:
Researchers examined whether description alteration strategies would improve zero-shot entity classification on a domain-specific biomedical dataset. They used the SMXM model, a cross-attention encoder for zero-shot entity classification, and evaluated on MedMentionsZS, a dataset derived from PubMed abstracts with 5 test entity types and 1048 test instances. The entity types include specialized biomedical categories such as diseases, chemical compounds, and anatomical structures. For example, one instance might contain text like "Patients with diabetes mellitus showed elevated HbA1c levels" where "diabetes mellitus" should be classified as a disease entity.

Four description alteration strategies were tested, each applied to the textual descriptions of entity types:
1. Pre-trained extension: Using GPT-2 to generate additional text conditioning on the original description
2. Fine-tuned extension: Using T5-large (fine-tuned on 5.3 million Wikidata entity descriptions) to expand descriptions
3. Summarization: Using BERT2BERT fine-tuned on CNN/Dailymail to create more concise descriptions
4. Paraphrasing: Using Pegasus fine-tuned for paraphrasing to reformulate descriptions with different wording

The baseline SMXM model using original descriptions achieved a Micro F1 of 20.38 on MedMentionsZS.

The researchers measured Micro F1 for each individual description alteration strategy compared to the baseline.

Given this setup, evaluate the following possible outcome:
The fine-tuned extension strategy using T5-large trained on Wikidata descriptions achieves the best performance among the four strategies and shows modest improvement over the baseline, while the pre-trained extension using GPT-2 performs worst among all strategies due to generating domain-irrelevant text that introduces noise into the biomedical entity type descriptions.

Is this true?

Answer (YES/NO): NO